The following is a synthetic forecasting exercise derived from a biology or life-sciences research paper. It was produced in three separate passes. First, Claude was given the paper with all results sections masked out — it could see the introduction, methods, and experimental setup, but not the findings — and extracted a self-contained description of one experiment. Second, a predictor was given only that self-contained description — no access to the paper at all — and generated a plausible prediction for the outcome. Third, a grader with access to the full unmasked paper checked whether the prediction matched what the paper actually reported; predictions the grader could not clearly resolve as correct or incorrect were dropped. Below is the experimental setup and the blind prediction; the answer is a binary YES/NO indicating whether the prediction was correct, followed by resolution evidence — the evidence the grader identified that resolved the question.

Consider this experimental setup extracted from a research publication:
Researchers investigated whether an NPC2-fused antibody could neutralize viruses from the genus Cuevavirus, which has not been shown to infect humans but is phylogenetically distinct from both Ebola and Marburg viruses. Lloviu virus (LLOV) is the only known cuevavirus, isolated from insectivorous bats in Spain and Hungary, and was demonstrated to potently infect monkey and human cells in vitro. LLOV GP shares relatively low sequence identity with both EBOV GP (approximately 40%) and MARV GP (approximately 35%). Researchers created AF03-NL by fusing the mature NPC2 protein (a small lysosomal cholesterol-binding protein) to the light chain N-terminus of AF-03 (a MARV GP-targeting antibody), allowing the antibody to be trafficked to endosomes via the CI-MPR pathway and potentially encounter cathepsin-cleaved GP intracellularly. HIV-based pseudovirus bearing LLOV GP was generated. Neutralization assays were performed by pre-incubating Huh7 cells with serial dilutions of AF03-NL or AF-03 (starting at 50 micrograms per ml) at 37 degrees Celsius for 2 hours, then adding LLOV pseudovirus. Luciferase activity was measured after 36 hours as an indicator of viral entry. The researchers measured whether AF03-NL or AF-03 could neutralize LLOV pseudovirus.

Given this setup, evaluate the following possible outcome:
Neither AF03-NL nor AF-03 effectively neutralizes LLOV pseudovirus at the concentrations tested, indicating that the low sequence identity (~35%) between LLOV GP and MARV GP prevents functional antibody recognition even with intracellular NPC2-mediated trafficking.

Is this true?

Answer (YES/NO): NO